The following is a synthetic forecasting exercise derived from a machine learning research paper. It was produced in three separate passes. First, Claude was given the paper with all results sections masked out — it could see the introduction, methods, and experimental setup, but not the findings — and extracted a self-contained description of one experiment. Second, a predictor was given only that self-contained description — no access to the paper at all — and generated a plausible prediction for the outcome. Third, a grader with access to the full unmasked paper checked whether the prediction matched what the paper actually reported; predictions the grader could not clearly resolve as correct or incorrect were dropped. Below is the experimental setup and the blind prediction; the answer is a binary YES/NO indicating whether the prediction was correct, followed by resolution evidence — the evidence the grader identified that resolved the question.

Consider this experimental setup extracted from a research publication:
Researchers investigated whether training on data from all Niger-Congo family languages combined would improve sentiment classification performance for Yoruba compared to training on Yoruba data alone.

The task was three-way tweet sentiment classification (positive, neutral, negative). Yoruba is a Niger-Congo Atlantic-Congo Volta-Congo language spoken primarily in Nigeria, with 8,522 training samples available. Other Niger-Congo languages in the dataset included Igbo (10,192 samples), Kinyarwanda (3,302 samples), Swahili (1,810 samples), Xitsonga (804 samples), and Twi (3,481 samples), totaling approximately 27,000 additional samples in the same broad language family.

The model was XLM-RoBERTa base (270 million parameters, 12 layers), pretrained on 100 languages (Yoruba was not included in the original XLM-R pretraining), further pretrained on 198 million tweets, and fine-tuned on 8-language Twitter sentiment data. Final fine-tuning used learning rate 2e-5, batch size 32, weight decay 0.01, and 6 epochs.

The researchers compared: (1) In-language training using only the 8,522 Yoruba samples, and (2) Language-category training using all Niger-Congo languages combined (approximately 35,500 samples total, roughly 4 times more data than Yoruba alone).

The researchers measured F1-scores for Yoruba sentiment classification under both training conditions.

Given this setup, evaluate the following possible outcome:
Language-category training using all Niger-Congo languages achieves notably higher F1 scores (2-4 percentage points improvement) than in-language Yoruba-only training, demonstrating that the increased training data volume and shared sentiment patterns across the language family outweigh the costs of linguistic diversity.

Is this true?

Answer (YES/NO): NO